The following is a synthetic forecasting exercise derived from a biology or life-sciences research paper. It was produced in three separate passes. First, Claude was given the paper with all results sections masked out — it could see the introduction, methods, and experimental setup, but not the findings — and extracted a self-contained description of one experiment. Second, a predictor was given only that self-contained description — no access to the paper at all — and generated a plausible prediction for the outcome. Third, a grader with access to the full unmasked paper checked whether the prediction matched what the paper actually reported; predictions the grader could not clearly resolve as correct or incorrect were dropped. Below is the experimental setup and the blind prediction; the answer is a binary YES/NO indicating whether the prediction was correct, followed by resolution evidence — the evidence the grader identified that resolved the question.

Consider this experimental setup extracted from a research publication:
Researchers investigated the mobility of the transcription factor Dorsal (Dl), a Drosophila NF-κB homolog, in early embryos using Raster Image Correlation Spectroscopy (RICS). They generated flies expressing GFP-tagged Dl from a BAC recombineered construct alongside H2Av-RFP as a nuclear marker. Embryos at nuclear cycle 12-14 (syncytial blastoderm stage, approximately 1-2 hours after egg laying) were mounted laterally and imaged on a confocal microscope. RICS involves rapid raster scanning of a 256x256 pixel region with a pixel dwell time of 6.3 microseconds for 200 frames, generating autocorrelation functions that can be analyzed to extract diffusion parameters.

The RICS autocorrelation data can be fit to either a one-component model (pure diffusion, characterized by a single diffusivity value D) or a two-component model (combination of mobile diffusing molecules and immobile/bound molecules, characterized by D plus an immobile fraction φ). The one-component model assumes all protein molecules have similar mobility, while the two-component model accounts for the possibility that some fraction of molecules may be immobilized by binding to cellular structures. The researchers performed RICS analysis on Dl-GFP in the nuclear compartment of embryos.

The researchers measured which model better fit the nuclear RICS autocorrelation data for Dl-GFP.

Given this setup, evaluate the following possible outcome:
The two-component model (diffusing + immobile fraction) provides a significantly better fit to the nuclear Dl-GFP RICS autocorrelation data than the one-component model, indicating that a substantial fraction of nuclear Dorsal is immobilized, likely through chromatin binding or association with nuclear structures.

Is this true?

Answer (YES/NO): YES